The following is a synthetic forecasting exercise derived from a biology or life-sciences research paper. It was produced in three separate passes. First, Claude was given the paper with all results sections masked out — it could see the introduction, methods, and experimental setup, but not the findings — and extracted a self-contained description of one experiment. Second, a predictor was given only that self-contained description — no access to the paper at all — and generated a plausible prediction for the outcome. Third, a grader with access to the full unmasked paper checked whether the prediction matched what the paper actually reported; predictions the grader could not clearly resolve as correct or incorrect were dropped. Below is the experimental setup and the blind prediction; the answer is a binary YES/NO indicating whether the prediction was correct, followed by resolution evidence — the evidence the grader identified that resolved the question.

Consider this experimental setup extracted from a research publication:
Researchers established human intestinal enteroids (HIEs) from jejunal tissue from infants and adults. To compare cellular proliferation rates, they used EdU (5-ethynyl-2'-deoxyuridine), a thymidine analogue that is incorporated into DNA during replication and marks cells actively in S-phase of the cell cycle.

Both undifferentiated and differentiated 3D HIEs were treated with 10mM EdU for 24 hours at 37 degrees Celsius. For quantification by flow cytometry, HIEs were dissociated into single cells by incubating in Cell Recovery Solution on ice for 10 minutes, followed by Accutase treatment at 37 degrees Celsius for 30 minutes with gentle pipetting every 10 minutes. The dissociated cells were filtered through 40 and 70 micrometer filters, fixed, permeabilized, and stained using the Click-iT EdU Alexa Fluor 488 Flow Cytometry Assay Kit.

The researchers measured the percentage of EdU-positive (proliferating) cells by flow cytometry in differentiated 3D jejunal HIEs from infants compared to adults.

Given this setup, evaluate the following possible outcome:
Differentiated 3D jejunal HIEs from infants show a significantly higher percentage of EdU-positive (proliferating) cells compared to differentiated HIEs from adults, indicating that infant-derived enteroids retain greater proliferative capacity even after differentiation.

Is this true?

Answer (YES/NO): NO